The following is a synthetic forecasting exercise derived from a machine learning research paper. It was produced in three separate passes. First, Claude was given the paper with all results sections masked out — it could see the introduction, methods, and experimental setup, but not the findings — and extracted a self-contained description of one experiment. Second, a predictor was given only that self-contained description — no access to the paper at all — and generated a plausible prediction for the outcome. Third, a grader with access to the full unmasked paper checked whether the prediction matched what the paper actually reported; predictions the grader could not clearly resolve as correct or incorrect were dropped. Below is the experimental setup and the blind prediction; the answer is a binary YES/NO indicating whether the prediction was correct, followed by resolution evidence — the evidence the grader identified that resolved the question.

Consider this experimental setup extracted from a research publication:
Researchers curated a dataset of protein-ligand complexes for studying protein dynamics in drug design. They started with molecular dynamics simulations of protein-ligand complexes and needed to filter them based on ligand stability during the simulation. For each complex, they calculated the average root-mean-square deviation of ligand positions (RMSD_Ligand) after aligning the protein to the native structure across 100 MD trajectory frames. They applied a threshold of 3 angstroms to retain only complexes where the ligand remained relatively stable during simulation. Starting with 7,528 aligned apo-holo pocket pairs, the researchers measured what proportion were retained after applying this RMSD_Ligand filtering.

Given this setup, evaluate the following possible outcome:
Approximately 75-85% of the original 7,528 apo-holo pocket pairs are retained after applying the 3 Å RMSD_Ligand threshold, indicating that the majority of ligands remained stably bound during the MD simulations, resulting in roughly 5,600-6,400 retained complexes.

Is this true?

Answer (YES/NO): YES